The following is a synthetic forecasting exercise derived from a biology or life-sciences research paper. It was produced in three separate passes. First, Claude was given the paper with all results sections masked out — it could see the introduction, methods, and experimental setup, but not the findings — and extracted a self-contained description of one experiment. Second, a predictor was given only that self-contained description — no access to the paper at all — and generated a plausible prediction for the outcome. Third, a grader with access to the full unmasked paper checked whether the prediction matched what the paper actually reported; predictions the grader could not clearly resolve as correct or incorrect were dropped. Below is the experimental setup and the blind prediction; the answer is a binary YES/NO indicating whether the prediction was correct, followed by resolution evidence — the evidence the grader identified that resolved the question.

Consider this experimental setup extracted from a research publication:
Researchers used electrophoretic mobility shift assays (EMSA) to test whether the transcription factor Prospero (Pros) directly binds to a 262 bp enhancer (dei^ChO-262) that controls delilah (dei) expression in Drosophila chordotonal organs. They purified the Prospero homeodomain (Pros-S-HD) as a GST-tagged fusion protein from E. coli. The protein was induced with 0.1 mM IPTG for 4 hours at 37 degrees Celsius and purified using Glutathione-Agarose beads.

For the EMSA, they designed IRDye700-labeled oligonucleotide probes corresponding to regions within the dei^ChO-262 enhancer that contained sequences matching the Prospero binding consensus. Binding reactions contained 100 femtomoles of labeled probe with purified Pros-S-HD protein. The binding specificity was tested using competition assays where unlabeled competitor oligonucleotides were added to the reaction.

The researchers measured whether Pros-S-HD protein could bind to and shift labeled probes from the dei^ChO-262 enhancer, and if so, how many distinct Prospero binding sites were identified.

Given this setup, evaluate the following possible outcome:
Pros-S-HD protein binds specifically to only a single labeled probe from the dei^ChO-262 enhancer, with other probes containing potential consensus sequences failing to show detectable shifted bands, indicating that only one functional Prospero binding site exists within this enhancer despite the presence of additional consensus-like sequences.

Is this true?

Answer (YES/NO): NO